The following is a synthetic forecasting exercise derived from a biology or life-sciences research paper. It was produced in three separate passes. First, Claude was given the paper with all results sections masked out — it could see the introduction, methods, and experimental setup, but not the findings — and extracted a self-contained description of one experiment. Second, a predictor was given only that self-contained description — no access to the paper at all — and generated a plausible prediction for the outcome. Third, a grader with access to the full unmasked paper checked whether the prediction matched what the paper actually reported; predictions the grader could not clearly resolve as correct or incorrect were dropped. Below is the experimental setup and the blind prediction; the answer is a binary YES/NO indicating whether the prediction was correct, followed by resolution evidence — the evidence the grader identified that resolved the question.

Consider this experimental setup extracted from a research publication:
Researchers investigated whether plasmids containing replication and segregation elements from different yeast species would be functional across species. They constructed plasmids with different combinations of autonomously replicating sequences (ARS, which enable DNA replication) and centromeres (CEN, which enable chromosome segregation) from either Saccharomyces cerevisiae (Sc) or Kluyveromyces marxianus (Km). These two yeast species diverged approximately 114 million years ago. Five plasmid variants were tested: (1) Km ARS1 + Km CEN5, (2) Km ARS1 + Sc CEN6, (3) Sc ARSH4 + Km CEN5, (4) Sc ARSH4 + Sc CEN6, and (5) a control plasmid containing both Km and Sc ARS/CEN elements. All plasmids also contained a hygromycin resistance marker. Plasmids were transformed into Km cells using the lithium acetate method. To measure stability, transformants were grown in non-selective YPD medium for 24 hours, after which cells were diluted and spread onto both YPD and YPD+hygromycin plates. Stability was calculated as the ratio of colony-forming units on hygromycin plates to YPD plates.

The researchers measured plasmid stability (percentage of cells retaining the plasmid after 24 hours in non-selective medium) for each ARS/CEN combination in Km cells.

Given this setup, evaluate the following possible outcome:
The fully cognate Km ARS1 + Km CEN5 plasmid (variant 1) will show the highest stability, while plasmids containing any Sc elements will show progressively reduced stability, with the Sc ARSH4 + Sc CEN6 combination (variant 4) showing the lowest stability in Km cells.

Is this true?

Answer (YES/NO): NO